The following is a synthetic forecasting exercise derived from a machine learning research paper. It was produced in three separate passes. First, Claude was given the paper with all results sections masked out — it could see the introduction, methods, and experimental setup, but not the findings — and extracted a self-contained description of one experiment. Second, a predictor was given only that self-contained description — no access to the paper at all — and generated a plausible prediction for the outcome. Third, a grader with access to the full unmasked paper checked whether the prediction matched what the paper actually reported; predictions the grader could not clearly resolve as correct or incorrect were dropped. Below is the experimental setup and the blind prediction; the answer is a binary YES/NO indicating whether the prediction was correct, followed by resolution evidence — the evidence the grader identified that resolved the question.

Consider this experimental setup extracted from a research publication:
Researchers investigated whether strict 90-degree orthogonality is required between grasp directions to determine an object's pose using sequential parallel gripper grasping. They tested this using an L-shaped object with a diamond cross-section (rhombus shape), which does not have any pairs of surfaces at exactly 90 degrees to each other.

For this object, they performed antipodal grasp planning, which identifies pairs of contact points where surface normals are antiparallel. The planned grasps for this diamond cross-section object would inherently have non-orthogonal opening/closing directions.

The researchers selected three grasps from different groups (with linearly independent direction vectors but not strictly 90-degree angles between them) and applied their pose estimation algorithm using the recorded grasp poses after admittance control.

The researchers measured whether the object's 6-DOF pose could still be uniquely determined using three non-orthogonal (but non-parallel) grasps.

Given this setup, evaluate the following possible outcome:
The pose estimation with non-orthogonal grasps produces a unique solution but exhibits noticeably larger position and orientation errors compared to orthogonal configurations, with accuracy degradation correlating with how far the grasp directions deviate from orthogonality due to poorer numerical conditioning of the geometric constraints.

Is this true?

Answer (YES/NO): NO